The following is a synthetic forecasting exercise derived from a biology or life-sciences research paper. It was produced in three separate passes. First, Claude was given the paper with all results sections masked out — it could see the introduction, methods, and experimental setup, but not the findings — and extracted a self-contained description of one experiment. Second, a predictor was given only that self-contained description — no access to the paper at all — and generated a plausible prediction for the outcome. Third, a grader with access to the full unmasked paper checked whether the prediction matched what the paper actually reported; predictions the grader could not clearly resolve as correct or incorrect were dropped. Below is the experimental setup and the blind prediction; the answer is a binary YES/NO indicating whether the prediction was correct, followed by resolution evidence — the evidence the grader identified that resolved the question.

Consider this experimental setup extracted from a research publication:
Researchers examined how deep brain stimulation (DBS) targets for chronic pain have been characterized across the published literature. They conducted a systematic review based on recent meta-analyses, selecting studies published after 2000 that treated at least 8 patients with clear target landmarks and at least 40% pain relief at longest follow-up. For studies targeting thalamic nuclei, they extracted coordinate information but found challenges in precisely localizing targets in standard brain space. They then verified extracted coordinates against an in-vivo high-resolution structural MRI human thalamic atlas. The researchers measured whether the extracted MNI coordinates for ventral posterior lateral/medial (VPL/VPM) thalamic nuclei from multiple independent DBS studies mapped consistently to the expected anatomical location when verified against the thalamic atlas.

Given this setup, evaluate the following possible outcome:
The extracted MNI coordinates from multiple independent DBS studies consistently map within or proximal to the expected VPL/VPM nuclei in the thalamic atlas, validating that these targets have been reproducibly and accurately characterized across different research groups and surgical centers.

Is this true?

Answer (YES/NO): NO